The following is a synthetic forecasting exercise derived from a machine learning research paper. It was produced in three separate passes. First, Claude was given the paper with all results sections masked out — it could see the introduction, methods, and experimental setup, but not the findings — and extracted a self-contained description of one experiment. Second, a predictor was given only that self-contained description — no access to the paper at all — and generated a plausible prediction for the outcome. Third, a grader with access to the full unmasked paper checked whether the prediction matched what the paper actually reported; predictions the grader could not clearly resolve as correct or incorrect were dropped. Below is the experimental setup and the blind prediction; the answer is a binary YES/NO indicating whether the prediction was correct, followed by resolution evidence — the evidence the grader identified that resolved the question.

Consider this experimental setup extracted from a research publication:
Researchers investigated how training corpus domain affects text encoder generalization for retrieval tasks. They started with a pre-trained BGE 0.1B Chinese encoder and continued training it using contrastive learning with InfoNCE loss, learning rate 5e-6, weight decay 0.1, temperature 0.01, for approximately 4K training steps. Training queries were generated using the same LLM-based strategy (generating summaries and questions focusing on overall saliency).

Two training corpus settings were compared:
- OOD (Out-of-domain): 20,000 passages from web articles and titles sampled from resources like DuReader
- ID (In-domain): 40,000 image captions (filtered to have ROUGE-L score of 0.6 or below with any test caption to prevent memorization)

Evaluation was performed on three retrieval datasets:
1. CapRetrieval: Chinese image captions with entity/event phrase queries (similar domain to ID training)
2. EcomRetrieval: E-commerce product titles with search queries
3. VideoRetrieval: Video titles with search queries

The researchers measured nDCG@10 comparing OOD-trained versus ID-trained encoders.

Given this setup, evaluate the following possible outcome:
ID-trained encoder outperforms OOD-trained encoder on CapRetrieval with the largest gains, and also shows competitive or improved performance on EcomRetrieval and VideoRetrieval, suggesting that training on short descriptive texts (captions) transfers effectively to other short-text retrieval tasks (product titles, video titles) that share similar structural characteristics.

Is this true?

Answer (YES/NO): NO